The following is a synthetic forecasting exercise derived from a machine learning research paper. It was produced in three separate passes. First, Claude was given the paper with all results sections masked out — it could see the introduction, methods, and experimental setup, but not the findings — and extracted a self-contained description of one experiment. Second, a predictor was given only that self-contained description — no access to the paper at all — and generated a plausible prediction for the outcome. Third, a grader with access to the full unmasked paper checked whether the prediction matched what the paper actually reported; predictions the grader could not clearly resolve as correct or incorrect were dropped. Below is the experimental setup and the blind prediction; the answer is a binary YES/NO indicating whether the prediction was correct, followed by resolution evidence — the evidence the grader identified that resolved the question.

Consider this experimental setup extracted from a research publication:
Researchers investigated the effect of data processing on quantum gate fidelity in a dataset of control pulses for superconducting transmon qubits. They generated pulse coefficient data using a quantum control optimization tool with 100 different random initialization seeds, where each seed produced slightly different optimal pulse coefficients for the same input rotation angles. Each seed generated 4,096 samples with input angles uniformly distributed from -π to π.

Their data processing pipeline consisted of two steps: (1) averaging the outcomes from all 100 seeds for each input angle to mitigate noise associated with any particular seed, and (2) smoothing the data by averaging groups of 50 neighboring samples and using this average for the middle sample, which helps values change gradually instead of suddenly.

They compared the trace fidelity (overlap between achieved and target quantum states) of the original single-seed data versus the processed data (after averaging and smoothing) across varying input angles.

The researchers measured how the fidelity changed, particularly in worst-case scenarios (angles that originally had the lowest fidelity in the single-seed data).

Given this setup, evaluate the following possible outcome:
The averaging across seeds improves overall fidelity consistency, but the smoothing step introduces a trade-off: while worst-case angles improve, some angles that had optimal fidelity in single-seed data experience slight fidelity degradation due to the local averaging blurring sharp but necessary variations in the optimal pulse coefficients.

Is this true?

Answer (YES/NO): NO